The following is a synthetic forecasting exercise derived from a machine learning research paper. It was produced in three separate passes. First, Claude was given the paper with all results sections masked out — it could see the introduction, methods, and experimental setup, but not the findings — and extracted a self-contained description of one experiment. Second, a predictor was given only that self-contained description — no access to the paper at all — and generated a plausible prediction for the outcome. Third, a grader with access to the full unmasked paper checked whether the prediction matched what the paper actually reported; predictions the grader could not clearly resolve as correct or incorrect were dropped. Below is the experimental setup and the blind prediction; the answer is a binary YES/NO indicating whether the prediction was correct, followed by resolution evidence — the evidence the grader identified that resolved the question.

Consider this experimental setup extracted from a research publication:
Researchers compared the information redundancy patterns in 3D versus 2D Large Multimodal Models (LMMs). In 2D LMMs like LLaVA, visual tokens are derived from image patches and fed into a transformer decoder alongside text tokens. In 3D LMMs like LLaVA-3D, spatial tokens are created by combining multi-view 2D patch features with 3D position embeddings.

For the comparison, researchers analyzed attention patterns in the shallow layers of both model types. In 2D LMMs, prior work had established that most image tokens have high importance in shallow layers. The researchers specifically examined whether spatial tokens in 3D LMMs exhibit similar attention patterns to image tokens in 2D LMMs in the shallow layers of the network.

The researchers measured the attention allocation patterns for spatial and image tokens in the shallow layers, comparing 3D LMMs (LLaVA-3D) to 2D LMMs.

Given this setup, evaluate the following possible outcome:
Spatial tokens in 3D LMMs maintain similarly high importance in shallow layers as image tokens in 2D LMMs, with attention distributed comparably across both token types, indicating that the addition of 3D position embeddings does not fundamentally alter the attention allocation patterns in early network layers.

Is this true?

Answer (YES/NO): NO